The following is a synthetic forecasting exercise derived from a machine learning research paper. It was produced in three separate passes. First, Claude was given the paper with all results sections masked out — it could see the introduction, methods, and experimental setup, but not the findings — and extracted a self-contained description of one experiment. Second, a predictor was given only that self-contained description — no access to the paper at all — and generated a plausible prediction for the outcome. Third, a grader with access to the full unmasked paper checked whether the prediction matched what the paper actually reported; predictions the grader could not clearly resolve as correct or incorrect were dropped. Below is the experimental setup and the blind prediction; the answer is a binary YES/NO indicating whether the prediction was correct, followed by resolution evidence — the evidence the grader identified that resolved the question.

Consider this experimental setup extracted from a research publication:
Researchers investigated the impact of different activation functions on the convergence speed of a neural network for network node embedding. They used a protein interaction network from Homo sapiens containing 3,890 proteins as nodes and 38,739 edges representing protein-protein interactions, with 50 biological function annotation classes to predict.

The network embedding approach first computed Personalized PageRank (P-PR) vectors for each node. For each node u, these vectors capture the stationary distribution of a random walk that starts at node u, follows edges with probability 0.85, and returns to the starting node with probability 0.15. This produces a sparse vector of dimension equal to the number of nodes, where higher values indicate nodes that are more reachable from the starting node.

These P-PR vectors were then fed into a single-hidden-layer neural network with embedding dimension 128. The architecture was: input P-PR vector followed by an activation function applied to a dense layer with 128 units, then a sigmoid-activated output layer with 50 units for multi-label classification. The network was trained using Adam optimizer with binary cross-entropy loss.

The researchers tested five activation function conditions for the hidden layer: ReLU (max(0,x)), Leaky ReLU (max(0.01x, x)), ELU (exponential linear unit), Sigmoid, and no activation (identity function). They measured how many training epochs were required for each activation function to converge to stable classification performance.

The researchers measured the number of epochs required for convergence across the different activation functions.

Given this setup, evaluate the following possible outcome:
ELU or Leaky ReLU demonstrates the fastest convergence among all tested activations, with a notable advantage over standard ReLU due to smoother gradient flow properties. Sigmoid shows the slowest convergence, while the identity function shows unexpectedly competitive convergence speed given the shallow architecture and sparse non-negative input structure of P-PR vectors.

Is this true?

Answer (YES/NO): NO